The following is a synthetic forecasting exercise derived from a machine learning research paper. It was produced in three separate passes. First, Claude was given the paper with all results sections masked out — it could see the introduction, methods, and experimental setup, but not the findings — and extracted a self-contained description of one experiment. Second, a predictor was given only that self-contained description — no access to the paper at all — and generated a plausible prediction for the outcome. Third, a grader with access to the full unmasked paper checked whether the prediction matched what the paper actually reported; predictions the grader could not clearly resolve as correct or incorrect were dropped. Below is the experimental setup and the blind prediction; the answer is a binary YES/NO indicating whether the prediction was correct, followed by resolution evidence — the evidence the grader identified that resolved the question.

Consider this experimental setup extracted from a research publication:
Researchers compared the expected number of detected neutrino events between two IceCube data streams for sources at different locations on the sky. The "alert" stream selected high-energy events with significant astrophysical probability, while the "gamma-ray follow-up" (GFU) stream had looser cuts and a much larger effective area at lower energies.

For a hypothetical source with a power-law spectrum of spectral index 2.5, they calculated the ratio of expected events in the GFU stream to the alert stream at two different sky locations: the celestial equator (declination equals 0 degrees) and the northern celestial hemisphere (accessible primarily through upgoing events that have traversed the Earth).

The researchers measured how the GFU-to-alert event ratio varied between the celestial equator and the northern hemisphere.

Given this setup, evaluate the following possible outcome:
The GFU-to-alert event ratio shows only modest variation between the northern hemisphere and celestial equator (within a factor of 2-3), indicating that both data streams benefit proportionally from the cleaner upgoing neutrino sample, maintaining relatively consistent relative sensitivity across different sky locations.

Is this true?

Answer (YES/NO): YES